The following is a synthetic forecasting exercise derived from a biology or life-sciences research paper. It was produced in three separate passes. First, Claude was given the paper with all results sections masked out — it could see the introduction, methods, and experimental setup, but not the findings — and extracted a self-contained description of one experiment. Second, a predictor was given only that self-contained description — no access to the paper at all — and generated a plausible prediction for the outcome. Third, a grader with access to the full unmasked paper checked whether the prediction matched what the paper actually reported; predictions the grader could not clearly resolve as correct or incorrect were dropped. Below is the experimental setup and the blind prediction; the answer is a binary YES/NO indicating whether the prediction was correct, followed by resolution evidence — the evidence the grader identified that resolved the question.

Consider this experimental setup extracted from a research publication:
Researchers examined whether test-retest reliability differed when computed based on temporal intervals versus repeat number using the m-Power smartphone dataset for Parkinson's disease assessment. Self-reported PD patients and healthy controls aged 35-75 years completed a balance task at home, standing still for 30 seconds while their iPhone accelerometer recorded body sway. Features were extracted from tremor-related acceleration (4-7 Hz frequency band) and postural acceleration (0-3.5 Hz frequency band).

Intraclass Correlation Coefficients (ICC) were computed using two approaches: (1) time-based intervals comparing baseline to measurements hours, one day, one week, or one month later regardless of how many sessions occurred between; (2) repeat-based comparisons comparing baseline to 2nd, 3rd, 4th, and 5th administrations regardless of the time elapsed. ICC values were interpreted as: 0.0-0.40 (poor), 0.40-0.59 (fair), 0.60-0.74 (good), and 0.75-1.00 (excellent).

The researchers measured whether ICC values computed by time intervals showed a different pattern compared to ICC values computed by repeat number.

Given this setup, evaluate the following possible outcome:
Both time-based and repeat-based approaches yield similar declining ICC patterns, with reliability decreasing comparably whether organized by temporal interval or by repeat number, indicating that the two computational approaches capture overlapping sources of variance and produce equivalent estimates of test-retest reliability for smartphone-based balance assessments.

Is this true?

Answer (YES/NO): YES